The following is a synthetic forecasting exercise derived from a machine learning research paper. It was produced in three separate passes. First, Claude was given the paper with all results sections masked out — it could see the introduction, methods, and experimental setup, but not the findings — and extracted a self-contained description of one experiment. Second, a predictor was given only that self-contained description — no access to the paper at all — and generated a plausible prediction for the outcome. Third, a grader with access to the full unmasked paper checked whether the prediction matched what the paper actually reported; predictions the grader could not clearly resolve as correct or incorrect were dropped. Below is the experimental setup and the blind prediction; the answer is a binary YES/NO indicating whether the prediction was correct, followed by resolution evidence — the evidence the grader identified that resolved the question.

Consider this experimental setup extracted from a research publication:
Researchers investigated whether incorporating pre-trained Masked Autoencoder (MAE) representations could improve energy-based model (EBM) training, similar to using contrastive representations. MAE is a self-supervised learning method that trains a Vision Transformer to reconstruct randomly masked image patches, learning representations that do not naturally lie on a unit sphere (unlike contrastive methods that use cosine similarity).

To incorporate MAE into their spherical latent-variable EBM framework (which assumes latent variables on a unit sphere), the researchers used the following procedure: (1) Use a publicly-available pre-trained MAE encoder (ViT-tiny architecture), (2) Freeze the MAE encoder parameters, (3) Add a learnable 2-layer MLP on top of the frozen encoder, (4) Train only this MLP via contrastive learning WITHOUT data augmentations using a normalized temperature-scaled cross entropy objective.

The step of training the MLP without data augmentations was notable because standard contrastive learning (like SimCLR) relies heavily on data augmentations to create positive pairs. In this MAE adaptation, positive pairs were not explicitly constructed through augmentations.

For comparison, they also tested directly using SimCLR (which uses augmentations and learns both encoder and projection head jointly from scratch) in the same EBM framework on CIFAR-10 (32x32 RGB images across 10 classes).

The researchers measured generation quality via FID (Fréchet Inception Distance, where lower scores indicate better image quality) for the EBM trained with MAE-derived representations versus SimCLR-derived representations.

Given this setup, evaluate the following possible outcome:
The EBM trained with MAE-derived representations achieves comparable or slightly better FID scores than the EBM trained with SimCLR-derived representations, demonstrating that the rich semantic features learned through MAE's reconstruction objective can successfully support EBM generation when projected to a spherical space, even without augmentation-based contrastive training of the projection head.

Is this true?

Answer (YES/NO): NO